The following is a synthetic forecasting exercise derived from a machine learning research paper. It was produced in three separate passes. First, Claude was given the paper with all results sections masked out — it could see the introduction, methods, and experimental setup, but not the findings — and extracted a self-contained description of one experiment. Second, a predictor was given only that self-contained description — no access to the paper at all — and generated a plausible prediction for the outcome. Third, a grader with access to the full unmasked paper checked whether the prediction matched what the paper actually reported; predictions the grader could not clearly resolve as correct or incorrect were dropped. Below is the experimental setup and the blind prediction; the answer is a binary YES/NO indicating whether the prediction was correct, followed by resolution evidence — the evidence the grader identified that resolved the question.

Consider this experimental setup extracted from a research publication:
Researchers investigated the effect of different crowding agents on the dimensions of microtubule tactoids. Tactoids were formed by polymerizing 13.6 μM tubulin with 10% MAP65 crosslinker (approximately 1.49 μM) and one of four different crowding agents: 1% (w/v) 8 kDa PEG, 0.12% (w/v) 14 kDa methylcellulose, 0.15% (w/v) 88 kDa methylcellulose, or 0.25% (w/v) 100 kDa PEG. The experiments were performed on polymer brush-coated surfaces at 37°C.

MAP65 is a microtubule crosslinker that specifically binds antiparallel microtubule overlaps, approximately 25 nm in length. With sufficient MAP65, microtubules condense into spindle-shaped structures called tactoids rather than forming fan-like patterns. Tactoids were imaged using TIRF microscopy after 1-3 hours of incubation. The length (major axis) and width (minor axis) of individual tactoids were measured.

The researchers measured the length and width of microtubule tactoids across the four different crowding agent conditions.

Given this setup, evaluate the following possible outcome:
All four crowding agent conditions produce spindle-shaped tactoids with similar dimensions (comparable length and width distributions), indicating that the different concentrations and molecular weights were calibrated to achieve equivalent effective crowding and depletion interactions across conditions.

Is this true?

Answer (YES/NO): NO